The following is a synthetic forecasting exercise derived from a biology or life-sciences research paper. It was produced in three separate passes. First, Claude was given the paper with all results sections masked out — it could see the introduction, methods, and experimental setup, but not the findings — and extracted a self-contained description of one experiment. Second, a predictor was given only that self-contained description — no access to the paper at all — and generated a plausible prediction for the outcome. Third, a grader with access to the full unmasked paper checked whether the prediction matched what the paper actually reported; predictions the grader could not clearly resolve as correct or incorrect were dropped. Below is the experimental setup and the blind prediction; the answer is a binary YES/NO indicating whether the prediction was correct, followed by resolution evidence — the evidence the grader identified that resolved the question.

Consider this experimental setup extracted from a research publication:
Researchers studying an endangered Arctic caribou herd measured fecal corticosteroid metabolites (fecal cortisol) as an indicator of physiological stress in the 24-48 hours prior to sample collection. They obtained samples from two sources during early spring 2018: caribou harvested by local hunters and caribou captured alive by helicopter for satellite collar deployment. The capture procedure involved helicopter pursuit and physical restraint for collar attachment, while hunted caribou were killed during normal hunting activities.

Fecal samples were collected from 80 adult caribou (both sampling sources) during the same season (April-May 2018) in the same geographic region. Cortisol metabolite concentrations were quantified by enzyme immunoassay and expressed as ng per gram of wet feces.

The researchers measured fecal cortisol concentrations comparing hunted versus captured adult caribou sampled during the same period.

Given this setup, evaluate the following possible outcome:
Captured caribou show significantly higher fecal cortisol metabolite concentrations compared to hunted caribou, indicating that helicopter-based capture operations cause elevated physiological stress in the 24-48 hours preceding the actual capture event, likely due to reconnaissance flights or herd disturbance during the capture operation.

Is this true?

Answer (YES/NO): NO